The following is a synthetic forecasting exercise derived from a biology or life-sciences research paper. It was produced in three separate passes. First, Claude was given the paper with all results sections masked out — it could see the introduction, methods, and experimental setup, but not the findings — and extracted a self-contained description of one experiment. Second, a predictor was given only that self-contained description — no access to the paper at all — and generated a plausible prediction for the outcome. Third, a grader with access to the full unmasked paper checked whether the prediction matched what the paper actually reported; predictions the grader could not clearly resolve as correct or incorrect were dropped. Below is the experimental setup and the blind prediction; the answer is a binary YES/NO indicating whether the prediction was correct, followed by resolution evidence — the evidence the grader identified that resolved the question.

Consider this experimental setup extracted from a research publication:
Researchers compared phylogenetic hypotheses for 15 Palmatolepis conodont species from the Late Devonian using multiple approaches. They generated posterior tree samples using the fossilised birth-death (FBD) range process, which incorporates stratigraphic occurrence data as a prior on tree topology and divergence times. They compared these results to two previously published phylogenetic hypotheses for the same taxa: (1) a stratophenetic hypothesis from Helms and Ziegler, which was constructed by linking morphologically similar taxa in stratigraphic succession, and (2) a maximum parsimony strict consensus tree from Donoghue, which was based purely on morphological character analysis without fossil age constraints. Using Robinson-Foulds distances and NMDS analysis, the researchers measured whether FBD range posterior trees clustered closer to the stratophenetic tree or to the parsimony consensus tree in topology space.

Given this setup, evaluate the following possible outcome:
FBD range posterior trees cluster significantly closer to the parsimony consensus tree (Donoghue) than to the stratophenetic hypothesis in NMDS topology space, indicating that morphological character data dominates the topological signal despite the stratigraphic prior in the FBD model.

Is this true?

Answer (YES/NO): NO